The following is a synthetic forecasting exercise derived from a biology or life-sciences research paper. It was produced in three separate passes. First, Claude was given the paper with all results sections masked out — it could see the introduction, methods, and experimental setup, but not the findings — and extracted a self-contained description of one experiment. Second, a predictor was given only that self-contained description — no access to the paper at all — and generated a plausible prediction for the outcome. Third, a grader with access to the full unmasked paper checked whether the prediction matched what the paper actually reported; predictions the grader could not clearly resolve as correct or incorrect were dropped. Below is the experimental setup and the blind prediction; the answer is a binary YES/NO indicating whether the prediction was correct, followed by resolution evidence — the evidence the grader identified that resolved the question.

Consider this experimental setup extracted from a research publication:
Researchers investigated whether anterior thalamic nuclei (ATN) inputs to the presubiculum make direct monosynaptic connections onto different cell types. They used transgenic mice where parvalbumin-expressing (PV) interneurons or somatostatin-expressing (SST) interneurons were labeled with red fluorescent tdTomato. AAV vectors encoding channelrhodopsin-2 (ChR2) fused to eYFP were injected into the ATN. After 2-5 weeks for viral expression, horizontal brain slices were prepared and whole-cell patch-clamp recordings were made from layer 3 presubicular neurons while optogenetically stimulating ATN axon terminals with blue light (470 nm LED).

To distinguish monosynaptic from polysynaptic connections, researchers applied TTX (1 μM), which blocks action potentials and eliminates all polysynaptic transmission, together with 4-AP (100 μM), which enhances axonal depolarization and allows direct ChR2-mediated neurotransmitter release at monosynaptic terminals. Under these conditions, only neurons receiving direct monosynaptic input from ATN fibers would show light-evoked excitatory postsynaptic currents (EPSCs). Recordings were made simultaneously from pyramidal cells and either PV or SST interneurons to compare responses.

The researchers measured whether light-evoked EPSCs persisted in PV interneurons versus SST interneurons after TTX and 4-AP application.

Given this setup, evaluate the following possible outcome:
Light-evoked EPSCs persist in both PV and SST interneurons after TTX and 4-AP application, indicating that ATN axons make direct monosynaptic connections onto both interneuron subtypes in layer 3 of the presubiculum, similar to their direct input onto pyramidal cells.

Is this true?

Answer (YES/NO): NO